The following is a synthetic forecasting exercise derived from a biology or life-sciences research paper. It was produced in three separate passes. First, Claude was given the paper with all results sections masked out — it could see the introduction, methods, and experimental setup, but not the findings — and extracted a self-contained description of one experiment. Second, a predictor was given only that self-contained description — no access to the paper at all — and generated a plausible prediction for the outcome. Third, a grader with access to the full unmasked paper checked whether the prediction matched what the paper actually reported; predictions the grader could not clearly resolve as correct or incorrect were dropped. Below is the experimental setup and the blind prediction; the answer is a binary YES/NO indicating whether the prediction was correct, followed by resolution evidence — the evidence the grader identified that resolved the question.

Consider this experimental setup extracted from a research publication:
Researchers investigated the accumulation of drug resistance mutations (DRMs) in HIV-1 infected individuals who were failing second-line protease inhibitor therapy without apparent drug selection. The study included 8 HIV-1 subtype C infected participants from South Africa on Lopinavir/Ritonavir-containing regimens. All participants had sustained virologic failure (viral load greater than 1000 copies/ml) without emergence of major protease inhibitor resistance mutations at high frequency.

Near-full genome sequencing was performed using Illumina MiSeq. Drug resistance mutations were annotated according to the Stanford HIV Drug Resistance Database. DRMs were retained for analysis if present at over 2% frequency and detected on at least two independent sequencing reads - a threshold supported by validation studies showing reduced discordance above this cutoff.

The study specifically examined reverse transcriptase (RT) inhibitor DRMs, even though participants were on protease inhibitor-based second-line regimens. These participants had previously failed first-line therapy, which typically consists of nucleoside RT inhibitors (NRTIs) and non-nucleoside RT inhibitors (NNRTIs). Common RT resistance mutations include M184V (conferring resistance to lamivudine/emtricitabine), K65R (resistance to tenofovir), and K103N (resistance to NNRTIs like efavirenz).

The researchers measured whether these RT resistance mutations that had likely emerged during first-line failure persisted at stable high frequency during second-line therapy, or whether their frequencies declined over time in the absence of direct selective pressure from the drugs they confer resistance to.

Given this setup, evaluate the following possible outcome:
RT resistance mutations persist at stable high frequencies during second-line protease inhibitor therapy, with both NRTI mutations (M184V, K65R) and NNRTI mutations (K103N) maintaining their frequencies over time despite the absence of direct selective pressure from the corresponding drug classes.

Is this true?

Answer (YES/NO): NO